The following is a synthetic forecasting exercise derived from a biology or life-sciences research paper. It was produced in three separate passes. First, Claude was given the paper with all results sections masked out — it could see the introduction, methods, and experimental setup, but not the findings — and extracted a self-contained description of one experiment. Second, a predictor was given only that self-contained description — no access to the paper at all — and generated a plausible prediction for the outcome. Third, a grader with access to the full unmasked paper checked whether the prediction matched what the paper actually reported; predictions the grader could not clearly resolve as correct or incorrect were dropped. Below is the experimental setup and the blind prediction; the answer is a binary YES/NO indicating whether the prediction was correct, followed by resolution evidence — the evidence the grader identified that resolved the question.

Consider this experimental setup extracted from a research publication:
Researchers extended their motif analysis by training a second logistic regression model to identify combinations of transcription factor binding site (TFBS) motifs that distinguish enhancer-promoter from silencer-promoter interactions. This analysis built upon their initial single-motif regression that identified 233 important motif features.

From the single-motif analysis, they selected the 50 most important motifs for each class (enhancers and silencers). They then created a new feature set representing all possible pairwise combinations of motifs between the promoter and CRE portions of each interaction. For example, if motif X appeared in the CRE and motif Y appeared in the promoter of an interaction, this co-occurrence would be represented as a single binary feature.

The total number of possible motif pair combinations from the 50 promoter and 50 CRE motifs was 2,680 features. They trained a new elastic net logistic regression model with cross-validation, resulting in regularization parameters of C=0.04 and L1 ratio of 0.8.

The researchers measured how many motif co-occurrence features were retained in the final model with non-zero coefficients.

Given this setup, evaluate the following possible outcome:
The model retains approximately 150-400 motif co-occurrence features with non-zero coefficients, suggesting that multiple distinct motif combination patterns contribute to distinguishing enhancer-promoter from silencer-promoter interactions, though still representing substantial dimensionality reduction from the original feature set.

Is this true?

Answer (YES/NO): NO